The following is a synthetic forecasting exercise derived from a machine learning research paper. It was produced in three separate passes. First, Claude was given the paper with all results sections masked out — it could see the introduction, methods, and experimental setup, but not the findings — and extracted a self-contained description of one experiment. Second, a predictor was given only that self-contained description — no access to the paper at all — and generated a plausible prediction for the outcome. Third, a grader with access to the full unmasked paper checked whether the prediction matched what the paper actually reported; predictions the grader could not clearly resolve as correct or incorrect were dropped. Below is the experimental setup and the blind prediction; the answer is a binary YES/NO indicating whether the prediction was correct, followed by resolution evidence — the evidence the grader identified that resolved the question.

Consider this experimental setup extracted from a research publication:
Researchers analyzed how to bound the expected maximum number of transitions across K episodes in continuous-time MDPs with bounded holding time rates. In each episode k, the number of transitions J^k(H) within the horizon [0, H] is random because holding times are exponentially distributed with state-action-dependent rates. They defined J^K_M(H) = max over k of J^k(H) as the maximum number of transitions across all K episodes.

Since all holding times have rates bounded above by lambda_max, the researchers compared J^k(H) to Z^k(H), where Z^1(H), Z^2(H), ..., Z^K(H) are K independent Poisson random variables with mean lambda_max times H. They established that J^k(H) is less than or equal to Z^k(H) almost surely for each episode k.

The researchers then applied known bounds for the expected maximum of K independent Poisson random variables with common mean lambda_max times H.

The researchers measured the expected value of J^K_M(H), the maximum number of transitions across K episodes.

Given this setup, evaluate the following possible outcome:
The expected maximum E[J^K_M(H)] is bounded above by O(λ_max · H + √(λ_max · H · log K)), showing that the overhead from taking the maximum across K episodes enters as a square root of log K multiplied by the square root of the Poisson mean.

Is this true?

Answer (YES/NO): NO